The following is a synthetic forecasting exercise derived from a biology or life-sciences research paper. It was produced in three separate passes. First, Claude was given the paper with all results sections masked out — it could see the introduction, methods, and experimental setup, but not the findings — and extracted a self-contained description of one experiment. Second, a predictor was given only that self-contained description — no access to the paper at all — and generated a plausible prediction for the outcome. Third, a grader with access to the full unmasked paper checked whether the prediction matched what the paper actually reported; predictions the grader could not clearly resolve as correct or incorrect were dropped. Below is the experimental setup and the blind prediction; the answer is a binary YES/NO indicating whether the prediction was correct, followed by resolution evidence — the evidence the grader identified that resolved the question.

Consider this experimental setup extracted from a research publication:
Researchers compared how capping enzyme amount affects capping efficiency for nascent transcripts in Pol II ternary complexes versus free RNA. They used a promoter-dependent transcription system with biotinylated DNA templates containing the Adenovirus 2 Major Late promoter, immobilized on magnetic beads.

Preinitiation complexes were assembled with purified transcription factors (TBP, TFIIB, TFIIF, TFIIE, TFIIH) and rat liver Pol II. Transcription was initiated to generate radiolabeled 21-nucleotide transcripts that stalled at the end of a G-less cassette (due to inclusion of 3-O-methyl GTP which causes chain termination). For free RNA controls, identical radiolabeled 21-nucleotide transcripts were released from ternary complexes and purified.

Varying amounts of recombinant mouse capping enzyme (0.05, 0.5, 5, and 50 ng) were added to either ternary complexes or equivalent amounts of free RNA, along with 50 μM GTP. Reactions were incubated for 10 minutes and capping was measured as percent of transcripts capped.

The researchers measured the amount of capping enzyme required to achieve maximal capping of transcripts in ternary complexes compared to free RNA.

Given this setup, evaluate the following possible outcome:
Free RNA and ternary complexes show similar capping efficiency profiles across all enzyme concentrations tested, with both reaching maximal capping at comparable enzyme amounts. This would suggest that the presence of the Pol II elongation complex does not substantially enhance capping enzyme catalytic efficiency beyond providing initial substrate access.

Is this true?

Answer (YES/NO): NO